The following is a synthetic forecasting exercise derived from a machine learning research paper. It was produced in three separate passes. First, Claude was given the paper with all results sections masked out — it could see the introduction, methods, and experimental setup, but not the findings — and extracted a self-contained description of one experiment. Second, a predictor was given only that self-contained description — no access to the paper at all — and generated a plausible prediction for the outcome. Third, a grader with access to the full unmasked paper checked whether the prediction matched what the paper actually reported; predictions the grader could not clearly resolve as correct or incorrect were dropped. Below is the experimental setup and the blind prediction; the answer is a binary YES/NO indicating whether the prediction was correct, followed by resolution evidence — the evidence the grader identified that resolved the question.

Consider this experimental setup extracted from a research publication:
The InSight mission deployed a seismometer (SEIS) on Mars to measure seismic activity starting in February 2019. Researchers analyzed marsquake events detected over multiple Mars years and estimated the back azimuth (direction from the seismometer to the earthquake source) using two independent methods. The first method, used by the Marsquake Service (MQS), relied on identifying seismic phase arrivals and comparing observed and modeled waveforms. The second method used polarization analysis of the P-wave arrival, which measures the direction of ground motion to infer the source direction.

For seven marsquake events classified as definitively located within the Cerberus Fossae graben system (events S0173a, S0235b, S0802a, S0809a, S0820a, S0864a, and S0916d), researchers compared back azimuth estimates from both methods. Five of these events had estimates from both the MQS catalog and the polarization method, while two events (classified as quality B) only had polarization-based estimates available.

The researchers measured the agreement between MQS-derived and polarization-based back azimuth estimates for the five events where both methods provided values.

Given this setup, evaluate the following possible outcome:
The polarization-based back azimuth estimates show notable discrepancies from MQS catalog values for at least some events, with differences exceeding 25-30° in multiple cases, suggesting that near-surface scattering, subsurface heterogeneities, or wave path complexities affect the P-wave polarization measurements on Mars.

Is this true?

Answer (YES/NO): NO